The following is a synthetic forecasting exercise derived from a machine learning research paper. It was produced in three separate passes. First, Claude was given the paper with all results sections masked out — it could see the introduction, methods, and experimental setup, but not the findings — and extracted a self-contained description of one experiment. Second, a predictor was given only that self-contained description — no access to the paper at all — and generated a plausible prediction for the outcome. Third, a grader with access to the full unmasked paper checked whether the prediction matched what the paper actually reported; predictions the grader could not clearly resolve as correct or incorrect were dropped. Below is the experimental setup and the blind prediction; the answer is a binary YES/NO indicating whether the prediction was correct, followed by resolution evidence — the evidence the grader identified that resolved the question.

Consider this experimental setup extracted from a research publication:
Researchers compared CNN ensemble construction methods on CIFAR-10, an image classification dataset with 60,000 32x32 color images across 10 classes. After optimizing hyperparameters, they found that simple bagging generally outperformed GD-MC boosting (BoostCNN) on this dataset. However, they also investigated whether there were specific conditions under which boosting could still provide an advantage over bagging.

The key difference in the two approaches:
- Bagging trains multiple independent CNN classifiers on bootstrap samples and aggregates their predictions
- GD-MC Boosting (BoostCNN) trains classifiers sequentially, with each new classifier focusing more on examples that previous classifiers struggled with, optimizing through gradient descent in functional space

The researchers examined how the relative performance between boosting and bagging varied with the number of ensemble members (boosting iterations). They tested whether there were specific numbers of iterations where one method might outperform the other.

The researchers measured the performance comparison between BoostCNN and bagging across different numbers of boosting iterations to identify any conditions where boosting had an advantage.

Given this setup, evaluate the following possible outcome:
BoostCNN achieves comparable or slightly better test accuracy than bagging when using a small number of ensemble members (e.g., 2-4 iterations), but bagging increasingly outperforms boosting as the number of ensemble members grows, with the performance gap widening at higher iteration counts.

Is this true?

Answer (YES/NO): NO